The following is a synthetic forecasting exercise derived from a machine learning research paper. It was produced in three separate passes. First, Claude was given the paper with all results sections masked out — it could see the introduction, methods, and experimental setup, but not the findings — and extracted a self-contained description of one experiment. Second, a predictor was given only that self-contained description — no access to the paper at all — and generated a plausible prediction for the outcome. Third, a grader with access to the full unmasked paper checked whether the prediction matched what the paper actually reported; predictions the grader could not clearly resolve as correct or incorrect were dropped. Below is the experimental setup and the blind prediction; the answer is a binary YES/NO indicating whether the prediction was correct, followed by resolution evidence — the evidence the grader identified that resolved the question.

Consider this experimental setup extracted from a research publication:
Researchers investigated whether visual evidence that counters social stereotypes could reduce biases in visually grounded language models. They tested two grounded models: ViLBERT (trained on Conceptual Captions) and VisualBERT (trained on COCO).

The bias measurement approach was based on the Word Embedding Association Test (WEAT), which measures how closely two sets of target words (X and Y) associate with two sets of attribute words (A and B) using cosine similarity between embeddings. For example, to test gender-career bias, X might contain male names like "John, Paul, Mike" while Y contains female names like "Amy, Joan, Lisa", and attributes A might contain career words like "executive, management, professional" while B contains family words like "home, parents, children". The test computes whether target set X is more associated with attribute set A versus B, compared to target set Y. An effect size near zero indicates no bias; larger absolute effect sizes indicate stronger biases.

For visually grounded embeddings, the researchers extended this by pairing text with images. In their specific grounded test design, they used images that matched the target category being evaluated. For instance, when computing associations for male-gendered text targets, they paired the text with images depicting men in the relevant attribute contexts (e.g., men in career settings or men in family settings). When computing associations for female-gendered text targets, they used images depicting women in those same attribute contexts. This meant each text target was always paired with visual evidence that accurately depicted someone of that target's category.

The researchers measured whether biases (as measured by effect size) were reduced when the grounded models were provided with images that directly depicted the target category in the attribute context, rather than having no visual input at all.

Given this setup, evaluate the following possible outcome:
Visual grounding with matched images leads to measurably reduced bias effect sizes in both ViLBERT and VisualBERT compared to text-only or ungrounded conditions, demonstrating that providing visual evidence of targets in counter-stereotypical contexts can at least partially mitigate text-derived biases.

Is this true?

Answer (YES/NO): NO